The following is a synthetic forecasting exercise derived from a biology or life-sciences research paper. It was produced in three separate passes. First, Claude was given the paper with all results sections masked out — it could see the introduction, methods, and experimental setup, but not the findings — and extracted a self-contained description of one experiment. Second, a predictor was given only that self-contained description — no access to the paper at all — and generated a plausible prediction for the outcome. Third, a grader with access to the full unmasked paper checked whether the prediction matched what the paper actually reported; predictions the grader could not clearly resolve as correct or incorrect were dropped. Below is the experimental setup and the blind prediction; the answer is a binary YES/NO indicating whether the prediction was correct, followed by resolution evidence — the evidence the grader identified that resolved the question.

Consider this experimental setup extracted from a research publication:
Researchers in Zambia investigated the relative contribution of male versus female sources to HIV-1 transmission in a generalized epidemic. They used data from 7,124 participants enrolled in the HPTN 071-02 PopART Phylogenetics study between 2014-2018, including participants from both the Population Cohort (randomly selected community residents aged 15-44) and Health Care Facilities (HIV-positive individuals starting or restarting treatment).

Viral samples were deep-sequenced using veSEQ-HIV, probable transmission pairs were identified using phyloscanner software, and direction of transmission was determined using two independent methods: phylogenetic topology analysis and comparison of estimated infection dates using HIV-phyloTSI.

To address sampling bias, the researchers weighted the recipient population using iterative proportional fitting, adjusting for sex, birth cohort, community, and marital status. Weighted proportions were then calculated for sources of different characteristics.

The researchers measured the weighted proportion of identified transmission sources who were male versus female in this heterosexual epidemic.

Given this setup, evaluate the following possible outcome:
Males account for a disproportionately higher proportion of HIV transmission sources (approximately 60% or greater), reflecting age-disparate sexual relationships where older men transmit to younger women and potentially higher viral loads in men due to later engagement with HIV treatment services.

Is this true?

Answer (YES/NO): NO